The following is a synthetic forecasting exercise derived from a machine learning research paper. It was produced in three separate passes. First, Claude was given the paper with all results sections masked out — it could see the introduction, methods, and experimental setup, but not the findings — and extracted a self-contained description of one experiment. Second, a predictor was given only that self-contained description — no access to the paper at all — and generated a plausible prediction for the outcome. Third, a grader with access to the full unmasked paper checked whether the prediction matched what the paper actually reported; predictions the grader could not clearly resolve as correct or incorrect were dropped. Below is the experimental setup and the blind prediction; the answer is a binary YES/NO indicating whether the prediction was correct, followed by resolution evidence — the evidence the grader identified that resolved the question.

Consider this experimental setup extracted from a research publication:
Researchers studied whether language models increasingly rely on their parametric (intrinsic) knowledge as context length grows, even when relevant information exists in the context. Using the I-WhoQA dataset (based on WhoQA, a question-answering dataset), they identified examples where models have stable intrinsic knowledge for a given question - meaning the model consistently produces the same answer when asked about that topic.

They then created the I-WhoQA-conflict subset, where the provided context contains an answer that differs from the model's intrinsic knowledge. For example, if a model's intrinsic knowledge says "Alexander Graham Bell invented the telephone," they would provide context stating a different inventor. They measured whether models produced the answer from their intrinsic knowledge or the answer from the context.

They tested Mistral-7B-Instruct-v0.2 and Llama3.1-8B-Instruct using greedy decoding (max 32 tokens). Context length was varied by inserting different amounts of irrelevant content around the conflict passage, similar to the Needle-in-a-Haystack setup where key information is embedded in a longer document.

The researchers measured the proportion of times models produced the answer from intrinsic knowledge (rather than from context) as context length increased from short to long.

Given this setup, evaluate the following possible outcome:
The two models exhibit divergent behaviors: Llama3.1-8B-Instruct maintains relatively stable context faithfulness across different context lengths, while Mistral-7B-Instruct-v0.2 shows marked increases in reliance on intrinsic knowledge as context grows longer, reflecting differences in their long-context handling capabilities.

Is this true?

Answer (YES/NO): NO